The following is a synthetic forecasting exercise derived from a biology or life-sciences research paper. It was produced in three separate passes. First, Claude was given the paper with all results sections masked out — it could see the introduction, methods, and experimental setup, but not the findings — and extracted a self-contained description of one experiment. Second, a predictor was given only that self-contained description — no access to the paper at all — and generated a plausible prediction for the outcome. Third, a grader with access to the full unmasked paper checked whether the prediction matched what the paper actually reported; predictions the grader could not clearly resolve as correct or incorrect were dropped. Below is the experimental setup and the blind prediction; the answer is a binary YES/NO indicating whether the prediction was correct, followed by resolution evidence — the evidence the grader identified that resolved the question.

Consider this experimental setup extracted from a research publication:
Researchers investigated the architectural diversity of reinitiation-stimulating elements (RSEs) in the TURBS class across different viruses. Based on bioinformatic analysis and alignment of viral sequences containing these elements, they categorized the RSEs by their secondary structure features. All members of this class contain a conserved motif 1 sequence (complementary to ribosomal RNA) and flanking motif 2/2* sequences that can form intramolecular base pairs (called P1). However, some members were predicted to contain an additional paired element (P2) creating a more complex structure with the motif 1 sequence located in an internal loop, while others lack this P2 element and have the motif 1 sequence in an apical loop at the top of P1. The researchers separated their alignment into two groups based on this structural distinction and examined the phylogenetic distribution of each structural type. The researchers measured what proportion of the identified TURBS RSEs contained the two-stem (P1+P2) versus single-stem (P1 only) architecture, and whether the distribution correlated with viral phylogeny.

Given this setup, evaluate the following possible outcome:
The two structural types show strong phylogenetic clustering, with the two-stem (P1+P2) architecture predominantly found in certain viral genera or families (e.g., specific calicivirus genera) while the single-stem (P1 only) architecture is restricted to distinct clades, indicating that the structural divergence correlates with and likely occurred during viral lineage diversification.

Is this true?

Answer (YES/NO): YES